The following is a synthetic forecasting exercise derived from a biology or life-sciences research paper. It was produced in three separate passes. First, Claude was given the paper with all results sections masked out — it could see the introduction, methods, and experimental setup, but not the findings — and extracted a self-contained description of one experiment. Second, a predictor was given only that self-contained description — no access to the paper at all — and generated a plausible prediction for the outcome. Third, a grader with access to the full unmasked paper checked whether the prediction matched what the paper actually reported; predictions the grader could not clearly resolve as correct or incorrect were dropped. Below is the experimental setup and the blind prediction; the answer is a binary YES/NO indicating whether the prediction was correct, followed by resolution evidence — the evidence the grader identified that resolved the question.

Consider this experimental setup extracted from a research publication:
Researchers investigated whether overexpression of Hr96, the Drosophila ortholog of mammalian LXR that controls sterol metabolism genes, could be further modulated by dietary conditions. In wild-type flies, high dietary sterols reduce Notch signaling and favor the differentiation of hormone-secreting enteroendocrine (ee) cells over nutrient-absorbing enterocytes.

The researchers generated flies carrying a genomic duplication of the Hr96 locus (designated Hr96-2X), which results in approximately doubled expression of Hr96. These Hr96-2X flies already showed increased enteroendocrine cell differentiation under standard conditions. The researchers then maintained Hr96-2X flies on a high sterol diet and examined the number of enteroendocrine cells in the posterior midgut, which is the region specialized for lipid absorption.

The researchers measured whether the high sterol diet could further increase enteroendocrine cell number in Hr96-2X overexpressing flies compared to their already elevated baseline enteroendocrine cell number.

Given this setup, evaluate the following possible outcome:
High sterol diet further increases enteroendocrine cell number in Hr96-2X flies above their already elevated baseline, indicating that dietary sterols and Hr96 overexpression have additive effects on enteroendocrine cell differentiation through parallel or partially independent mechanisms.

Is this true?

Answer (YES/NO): NO